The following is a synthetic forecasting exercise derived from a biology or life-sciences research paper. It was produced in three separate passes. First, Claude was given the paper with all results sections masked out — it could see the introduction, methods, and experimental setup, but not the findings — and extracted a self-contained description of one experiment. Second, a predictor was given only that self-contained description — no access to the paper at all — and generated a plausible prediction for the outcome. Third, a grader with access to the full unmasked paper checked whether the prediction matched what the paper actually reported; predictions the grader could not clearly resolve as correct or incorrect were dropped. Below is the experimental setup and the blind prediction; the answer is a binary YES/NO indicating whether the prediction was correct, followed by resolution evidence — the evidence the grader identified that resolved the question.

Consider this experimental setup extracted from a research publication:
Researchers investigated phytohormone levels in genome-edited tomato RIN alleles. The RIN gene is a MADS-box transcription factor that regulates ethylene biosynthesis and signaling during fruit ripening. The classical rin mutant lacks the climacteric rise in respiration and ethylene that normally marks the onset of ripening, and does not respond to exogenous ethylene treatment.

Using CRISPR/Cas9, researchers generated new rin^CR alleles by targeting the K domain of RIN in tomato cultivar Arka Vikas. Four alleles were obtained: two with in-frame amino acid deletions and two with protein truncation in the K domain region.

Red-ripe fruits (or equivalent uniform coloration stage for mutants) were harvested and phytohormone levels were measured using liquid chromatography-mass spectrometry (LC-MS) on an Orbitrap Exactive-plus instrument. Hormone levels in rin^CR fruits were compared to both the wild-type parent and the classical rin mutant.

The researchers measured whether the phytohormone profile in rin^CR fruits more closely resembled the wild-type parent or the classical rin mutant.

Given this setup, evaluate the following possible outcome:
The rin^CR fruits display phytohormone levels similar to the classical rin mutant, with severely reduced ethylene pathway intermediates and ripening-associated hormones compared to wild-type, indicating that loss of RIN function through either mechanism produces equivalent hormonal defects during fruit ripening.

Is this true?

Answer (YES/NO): NO